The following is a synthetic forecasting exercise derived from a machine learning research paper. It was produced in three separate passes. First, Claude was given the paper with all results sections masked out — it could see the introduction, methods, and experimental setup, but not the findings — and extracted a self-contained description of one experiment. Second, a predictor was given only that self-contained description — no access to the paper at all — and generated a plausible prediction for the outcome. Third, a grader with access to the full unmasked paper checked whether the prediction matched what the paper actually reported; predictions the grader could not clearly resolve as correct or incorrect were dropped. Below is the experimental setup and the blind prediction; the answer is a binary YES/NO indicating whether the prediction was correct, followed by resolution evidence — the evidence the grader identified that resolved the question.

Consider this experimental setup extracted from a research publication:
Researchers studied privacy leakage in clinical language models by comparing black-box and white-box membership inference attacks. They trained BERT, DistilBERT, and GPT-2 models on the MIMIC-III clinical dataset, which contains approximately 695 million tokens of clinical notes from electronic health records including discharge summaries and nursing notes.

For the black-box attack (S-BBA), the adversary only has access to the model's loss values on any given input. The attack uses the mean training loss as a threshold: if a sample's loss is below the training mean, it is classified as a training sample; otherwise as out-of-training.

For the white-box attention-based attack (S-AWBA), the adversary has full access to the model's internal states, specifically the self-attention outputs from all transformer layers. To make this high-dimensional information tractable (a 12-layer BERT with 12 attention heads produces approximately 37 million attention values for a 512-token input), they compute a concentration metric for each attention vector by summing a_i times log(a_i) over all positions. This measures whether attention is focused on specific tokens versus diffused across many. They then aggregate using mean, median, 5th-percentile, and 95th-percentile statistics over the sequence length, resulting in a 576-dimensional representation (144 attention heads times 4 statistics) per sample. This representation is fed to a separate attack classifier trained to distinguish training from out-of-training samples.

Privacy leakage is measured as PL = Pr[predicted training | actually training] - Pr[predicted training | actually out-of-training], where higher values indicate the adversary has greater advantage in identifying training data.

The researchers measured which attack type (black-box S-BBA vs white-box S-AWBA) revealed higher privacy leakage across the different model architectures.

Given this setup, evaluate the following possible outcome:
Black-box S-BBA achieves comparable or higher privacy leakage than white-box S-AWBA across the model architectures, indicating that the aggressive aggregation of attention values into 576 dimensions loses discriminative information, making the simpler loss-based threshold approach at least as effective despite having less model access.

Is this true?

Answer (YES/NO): NO